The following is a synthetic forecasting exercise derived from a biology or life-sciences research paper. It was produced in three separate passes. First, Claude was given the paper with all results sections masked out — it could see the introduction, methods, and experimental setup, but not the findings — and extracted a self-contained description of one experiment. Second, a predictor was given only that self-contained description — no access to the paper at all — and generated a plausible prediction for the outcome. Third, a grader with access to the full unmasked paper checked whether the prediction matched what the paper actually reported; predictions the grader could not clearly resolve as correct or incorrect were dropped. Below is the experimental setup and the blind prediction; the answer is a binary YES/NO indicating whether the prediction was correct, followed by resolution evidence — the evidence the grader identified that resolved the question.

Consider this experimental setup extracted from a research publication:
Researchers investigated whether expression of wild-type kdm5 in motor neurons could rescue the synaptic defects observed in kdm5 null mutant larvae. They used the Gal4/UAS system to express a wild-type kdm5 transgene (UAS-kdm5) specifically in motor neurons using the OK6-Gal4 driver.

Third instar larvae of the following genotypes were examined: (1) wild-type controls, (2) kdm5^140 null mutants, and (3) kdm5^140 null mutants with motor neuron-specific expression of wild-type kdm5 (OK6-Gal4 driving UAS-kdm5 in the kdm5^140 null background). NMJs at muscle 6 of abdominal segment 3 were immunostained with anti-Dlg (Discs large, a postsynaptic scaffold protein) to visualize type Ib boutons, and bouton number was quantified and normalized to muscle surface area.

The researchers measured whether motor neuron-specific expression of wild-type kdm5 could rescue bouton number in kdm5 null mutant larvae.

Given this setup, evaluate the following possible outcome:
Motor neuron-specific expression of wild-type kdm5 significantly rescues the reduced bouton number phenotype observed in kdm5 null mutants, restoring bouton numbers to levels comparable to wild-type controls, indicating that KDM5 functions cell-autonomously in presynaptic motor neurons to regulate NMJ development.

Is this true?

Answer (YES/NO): YES